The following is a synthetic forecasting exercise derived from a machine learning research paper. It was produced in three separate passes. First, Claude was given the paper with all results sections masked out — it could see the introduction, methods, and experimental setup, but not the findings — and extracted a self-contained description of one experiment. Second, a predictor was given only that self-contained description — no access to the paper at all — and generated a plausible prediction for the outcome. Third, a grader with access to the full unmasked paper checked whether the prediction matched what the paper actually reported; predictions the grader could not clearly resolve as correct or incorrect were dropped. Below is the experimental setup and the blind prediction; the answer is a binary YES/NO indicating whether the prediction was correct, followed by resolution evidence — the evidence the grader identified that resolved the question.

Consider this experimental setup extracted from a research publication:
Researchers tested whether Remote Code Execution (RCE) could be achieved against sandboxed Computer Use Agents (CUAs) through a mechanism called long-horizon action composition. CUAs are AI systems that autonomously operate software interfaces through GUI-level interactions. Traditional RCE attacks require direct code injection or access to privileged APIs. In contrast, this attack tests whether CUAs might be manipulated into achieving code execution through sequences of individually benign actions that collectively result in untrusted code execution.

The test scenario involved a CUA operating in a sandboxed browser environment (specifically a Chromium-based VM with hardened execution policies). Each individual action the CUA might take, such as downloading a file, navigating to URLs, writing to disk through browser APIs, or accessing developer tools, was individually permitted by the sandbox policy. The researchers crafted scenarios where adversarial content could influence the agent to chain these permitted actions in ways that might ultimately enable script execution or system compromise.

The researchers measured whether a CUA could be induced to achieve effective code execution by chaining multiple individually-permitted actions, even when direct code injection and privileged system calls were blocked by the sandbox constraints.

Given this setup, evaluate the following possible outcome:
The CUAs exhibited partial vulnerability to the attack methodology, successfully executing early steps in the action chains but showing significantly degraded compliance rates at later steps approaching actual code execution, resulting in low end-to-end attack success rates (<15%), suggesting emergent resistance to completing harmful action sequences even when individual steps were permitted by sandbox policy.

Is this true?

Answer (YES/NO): NO